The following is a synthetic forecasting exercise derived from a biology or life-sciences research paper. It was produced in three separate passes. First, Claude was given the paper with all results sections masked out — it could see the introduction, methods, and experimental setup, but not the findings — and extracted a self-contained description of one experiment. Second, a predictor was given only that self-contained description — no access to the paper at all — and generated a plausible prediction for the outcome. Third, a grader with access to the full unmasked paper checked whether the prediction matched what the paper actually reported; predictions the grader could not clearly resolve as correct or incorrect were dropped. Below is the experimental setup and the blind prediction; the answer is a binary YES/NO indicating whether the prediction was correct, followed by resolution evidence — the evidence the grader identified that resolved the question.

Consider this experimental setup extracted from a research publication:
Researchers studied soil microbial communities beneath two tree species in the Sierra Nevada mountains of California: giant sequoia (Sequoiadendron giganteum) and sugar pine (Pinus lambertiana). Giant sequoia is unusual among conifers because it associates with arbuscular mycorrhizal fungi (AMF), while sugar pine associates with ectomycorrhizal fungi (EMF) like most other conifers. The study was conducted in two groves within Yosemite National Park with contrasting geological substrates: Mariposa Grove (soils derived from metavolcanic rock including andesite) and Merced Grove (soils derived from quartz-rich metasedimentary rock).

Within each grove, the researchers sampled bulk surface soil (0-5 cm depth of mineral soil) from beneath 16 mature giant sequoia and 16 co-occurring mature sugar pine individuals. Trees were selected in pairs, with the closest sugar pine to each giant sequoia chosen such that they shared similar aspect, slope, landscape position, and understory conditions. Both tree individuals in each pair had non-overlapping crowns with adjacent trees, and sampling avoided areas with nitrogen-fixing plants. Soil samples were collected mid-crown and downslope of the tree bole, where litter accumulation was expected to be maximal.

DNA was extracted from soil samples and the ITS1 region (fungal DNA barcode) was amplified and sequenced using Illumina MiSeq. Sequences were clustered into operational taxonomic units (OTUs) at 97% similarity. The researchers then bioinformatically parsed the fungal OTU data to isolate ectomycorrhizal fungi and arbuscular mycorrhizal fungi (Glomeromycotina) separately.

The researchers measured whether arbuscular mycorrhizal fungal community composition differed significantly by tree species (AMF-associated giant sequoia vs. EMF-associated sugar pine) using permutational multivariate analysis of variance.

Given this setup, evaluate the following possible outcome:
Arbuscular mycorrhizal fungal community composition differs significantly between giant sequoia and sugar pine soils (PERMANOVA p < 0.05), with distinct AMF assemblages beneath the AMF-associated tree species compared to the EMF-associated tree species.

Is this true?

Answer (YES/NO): YES